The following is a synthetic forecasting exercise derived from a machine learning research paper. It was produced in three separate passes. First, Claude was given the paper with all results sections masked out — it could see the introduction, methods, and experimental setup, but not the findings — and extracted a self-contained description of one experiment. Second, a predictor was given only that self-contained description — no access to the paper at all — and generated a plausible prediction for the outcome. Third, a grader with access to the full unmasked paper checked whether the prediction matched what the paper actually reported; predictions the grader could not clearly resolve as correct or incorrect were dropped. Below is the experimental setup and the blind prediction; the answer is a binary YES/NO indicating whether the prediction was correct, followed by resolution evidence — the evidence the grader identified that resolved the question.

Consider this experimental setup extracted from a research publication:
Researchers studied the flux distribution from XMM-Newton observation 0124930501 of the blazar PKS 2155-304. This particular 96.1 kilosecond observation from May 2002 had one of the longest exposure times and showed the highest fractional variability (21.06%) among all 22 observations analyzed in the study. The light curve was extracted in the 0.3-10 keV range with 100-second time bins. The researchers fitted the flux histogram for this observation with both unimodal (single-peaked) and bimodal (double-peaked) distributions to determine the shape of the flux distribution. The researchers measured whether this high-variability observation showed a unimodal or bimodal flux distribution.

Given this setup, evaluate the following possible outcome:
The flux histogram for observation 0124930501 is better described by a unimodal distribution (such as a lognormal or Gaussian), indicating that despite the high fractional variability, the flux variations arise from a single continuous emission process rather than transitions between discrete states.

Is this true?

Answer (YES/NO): NO